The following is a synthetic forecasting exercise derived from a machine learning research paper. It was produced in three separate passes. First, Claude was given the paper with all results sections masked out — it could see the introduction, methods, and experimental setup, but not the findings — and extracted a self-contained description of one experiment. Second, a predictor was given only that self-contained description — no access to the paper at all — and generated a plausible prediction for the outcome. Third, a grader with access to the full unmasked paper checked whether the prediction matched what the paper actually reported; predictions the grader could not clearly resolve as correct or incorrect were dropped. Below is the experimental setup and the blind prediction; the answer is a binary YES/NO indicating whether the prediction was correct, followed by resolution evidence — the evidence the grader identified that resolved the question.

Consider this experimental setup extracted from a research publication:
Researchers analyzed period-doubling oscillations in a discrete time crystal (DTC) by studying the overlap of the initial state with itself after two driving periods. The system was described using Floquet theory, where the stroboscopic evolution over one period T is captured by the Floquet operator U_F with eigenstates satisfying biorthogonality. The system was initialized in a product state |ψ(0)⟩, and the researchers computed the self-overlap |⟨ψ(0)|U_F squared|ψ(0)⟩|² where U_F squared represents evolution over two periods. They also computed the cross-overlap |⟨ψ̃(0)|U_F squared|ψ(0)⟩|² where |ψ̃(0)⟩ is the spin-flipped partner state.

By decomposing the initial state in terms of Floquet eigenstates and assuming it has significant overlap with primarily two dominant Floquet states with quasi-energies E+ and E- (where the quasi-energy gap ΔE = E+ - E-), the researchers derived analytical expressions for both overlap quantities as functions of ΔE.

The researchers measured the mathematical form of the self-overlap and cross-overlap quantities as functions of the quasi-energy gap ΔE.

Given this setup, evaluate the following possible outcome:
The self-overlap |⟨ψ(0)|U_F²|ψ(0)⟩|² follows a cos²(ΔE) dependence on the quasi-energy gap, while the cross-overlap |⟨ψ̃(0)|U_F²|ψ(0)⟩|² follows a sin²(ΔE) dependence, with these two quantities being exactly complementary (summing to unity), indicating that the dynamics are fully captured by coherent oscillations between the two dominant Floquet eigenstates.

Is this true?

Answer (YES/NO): YES